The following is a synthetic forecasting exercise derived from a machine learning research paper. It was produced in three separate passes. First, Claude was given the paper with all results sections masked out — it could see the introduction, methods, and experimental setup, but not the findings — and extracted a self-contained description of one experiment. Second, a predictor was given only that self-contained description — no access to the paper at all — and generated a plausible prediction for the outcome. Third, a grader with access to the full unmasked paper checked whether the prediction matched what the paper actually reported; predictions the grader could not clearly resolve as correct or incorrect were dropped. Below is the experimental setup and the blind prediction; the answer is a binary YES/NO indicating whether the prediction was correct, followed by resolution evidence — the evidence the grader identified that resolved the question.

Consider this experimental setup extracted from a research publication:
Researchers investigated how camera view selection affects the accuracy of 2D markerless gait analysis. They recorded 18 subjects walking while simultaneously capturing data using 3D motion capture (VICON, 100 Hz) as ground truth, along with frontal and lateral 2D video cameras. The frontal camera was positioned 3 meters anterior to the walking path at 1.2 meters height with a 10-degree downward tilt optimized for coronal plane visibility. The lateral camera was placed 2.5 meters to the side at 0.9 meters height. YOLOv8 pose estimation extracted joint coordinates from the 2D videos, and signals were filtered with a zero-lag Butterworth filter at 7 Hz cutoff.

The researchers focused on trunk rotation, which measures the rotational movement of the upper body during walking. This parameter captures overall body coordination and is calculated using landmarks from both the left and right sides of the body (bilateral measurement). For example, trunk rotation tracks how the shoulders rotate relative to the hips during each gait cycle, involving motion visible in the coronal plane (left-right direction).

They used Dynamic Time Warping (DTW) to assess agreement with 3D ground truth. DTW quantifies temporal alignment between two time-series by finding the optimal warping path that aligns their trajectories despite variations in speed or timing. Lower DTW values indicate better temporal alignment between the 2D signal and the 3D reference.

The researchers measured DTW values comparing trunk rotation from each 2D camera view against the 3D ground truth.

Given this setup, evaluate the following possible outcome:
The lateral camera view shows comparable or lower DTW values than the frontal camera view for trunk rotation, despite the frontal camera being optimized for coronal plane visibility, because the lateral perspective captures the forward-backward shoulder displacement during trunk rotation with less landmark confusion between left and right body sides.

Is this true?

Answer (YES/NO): NO